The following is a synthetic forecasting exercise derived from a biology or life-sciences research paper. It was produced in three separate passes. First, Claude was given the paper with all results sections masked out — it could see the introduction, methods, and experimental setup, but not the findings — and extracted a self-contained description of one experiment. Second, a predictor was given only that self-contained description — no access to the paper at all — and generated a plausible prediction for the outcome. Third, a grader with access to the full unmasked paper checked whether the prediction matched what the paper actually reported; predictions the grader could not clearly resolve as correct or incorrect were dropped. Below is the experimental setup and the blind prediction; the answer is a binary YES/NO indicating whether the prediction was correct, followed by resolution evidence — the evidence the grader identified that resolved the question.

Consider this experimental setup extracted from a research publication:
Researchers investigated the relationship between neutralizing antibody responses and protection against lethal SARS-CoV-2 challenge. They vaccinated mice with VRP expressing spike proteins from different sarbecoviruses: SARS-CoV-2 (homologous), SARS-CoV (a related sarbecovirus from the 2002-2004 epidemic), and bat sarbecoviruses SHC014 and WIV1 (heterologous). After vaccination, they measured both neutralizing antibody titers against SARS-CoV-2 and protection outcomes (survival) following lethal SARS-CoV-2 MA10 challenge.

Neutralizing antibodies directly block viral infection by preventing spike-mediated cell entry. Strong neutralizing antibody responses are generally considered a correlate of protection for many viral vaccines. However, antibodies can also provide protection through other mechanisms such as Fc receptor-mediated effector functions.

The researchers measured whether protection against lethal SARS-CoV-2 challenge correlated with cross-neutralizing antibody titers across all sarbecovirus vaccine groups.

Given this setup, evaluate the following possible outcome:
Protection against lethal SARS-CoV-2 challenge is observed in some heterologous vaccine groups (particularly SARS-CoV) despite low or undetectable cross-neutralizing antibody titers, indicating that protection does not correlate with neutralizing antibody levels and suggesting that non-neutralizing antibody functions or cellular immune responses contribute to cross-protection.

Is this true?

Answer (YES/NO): YES